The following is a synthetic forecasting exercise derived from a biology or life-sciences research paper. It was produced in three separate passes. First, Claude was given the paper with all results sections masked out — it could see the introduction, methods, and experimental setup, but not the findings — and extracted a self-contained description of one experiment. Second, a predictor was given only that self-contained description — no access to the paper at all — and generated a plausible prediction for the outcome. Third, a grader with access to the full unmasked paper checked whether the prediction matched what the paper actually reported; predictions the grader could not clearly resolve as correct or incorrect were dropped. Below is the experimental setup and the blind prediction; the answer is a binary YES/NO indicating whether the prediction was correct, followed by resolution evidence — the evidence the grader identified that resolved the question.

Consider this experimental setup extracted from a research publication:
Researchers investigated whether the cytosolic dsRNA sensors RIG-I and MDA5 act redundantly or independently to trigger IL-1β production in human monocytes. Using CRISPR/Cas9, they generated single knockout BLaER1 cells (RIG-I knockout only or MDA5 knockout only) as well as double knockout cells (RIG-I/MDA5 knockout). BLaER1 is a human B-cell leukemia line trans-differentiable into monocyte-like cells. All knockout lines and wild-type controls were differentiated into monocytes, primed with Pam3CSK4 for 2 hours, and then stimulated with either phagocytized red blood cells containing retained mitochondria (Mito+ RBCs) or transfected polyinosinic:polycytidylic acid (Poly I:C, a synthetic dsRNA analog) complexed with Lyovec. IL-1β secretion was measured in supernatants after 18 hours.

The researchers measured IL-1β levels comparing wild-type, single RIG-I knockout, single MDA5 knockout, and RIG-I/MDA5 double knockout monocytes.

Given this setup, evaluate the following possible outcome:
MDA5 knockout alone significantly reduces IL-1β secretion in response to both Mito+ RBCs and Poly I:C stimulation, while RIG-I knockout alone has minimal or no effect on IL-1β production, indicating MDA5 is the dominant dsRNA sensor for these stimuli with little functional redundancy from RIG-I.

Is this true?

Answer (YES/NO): NO